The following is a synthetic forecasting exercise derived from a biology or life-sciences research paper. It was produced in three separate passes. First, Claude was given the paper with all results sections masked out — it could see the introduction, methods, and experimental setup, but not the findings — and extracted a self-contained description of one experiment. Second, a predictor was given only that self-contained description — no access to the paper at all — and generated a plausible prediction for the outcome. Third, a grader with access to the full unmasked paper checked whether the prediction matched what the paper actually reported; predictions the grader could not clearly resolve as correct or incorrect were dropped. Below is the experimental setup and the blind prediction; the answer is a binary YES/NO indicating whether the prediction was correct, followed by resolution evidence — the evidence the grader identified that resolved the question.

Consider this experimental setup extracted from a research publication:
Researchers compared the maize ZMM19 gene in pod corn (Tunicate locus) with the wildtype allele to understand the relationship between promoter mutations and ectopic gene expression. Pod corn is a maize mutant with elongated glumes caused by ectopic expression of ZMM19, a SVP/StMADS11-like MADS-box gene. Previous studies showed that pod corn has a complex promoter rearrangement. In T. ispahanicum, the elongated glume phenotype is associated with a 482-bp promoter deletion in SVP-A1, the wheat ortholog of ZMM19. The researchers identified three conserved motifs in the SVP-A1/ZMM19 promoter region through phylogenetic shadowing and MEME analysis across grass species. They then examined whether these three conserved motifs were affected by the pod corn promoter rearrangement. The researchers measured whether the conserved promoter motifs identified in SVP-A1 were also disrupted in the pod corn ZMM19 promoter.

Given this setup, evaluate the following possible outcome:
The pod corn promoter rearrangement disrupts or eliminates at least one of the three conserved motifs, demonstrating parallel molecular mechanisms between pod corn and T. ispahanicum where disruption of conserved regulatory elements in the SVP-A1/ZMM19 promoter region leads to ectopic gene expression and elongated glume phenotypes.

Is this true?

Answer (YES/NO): YES